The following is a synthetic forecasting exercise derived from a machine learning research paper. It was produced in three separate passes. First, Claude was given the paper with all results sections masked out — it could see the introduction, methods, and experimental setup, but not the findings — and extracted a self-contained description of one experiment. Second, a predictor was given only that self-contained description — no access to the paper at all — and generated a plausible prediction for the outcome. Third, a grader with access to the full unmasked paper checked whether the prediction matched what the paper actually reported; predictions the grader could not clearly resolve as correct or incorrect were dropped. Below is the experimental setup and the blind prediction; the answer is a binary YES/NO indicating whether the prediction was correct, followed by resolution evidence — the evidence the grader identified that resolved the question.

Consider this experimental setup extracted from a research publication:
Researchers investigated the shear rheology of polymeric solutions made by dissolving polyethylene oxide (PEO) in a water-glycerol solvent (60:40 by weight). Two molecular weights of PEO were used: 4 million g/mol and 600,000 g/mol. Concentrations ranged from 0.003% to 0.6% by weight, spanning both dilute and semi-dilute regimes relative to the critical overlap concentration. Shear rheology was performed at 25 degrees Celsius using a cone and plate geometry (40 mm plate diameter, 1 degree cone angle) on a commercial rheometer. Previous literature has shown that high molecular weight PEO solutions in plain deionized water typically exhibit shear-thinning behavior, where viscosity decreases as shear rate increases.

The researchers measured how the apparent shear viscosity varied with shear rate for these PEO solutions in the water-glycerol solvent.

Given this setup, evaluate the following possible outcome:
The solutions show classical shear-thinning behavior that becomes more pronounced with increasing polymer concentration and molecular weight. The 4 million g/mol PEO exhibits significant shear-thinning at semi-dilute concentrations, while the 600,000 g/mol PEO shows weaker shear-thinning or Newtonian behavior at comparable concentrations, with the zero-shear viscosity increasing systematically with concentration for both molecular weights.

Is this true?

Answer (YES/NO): NO